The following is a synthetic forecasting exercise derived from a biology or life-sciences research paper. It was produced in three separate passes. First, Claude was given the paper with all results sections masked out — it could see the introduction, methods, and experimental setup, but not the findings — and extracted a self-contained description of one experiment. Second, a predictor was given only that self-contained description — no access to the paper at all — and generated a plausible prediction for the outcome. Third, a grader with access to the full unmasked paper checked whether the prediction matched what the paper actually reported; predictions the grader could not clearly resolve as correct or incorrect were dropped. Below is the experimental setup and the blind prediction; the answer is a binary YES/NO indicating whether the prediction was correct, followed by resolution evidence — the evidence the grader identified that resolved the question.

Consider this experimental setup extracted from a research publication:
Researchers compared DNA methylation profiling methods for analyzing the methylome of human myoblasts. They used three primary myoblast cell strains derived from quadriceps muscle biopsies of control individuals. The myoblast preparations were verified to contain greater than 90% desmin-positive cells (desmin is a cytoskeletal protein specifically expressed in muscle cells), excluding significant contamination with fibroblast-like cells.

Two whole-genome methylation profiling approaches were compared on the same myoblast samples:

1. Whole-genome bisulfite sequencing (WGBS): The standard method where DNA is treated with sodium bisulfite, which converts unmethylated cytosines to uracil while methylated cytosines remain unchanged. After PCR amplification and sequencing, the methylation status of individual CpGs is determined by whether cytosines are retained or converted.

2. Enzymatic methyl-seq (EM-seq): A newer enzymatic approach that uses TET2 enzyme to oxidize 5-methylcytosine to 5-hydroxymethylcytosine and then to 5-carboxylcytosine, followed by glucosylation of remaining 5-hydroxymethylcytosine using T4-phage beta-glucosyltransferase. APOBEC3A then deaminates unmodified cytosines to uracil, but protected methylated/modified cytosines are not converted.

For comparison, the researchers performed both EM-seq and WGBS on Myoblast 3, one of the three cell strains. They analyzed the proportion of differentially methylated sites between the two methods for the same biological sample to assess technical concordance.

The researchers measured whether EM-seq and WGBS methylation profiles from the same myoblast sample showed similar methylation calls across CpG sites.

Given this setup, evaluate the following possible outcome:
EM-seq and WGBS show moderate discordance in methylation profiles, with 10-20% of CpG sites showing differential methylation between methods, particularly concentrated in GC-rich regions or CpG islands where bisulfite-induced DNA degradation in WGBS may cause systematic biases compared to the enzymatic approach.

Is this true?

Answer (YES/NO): NO